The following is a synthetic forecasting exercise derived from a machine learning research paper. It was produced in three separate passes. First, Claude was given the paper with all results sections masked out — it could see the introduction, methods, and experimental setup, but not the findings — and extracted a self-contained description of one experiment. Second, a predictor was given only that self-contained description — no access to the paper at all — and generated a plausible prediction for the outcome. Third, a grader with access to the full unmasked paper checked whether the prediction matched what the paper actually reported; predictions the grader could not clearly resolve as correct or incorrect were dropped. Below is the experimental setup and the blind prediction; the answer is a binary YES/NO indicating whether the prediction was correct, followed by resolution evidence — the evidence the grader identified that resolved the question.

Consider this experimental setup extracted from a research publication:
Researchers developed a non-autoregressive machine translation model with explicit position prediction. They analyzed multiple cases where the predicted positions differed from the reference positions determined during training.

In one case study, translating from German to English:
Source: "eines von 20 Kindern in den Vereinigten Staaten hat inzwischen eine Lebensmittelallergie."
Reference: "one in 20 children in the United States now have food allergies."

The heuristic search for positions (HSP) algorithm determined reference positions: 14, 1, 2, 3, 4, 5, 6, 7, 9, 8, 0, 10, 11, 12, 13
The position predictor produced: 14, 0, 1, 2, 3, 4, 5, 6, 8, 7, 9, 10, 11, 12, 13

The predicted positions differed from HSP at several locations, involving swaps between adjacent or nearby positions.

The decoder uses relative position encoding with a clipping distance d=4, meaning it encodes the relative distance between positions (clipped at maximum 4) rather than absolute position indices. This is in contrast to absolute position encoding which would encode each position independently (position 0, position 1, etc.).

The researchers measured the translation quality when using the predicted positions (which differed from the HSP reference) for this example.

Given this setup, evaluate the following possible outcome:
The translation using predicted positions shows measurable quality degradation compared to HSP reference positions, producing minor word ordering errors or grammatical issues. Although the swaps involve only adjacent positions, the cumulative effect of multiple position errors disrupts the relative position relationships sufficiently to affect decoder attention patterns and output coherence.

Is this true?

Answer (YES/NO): NO